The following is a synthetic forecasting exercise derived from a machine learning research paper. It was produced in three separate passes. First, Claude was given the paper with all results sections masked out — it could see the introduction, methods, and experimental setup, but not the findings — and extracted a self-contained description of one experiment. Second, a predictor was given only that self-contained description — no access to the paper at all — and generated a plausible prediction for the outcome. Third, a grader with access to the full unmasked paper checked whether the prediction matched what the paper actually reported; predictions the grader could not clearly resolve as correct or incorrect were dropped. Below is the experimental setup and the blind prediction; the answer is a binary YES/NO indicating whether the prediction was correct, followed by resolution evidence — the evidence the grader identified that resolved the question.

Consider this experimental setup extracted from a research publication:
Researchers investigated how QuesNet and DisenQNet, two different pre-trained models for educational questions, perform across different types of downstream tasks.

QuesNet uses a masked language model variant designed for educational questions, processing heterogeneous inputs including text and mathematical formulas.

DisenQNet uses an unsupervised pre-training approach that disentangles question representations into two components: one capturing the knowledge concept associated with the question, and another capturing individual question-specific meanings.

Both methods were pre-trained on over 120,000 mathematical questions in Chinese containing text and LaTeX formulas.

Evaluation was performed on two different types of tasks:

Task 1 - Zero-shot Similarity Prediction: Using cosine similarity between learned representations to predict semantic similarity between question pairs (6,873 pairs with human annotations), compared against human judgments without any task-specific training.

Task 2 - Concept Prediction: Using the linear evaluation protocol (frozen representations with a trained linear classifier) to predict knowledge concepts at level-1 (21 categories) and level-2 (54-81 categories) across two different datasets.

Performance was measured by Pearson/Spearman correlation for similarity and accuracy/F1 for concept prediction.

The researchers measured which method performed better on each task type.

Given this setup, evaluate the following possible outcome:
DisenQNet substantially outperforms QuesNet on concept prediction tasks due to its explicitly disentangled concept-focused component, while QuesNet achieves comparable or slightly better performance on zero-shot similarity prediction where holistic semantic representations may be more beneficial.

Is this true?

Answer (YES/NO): NO